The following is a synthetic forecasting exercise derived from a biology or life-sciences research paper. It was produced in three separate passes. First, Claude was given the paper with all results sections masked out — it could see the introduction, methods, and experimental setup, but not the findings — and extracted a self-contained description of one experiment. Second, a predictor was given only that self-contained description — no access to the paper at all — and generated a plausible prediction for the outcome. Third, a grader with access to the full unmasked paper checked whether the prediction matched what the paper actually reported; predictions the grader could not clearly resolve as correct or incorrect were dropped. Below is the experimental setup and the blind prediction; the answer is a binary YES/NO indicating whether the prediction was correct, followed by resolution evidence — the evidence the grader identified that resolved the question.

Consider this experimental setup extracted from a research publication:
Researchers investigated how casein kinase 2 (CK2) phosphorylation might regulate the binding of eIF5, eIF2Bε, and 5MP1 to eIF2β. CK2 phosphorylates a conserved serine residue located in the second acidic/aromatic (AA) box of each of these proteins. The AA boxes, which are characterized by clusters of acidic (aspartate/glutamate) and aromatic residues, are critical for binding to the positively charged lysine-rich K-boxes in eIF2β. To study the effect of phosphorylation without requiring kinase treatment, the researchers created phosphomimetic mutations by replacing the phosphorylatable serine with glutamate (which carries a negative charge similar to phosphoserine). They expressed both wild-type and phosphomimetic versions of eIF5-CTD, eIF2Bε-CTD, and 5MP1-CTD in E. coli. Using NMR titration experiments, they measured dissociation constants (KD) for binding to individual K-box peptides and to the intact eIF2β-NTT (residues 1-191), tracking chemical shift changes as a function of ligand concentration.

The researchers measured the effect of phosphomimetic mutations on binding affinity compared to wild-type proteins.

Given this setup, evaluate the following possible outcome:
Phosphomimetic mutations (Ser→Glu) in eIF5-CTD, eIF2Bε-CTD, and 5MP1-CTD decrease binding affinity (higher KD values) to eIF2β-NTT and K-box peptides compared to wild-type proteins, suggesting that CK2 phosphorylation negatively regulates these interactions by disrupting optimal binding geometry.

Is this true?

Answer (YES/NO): NO